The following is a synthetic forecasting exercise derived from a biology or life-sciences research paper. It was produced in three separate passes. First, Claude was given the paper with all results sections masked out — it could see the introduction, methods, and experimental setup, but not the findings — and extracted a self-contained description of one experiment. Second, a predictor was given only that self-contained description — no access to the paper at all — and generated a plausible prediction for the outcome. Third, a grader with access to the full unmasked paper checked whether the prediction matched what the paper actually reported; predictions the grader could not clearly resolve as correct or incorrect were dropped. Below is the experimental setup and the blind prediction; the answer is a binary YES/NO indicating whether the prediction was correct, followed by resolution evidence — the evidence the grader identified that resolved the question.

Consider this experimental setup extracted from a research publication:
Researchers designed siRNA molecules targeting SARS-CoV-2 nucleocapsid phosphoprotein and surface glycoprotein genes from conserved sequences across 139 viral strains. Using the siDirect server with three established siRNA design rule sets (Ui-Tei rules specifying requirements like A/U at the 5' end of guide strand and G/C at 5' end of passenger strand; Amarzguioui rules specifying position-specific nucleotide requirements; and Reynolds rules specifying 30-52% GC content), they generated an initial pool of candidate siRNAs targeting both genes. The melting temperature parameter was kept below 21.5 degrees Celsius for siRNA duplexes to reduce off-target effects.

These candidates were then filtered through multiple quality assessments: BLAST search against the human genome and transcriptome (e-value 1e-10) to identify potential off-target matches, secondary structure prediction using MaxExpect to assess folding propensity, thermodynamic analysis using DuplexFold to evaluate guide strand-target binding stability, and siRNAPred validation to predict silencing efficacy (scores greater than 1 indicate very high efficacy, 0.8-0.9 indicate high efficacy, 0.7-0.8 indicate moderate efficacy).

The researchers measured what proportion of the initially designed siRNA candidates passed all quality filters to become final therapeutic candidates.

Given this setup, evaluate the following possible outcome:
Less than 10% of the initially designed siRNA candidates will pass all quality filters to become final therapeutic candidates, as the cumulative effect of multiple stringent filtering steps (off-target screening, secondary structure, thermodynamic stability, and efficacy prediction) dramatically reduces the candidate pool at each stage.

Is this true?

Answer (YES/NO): NO